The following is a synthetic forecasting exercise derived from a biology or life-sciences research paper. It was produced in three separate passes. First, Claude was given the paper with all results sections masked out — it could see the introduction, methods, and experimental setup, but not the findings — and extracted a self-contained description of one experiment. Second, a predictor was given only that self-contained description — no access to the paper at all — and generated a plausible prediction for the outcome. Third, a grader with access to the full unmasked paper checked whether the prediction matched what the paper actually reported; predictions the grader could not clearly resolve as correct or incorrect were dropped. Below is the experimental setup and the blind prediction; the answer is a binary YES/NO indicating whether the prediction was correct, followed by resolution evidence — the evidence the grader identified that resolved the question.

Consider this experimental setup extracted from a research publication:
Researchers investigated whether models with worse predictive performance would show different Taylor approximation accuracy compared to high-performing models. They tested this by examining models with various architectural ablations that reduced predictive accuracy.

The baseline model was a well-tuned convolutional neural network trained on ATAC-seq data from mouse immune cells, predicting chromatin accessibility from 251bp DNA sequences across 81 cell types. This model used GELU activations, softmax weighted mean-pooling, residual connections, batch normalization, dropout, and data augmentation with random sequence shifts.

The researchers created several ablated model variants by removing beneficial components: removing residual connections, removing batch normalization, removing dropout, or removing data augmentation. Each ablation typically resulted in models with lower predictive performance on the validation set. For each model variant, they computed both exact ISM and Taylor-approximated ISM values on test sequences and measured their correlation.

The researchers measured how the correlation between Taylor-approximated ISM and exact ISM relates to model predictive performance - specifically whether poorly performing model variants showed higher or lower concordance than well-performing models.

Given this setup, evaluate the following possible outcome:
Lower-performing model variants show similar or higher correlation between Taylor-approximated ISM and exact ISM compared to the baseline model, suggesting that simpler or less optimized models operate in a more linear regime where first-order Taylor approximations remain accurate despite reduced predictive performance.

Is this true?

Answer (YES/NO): YES